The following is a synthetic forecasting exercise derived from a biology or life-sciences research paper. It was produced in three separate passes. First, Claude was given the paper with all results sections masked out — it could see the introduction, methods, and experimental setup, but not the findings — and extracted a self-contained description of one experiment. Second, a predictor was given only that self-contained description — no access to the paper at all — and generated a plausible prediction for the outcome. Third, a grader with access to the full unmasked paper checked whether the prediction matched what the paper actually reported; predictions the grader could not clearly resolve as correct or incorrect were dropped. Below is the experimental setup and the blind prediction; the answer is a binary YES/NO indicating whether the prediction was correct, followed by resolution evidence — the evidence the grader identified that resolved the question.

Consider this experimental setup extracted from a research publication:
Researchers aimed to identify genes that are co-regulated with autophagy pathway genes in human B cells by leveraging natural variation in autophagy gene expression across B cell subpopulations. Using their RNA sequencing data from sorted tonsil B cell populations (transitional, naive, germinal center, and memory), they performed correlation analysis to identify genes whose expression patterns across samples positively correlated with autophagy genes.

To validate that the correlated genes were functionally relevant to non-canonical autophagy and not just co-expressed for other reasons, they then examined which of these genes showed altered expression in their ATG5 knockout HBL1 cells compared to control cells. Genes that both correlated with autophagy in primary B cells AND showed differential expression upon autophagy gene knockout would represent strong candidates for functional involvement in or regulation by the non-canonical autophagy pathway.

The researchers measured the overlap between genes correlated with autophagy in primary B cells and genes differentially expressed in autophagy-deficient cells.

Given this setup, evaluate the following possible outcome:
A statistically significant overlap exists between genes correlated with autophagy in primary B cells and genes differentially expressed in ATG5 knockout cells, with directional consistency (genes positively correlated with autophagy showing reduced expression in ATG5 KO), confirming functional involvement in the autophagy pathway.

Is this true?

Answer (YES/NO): YES